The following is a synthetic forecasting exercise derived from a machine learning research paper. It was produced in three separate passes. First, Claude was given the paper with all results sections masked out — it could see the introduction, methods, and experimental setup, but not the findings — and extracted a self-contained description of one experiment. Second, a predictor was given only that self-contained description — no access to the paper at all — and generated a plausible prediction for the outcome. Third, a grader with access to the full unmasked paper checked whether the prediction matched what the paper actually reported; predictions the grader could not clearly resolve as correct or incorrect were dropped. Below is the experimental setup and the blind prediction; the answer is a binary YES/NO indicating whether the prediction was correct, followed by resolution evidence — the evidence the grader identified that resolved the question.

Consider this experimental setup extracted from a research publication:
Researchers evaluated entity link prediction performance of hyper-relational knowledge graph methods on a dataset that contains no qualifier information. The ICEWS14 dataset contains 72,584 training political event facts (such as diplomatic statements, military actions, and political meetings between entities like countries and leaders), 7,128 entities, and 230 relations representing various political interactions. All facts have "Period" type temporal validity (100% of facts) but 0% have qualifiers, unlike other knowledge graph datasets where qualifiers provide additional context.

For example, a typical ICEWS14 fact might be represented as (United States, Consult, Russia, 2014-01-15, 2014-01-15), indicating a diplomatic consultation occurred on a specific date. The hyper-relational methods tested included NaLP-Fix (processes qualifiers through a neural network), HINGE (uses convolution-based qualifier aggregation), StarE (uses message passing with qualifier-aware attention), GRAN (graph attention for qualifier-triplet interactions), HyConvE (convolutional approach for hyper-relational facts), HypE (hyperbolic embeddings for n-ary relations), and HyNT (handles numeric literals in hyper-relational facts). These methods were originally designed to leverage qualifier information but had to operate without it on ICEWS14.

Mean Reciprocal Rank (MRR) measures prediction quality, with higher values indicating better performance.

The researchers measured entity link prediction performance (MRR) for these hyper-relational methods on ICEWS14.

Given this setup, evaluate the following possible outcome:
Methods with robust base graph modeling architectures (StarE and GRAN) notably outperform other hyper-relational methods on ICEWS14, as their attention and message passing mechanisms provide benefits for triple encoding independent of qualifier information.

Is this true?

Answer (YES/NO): NO